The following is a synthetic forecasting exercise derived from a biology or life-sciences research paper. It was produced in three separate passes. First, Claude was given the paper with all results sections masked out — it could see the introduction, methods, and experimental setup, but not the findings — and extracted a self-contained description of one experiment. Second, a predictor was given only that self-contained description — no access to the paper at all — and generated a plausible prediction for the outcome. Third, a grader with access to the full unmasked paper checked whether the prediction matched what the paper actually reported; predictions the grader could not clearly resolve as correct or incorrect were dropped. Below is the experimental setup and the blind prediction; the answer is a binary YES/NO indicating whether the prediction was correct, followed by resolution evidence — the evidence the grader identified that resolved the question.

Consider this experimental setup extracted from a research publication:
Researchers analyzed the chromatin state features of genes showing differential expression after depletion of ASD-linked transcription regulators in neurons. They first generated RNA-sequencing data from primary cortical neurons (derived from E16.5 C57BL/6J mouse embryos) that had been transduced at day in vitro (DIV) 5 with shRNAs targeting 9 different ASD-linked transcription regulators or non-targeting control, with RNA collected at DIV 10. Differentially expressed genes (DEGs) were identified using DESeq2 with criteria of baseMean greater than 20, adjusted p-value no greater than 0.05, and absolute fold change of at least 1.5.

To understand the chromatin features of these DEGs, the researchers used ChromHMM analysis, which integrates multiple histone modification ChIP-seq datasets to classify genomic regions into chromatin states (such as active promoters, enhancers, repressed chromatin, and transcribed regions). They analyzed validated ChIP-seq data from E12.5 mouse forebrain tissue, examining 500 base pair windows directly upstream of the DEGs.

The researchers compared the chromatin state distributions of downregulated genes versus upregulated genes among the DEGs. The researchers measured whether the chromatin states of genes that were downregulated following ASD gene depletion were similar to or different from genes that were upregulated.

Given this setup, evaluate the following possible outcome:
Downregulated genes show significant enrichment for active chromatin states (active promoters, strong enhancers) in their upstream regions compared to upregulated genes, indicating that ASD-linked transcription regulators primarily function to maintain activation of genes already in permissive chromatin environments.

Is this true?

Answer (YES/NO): NO